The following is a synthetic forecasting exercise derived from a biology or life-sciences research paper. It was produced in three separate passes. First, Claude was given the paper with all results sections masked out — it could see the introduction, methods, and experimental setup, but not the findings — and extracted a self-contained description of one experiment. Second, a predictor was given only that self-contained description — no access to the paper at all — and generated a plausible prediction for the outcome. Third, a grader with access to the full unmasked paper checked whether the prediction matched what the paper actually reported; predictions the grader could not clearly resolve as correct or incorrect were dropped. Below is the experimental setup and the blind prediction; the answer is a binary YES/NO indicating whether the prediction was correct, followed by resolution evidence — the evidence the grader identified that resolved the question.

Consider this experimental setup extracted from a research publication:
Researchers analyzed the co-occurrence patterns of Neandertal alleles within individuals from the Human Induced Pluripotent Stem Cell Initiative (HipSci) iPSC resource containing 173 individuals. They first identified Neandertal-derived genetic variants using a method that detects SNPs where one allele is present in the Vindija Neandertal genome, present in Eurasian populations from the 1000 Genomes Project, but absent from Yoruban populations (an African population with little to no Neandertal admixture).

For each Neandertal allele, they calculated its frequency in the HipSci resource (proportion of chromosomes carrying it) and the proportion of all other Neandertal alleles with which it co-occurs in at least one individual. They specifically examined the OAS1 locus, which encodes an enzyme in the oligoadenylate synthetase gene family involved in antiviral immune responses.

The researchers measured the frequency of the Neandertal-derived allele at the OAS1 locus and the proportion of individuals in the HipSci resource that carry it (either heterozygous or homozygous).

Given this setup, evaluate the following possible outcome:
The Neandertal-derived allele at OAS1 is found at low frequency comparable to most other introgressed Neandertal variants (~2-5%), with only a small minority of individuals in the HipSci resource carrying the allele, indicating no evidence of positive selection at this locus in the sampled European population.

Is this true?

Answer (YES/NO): NO